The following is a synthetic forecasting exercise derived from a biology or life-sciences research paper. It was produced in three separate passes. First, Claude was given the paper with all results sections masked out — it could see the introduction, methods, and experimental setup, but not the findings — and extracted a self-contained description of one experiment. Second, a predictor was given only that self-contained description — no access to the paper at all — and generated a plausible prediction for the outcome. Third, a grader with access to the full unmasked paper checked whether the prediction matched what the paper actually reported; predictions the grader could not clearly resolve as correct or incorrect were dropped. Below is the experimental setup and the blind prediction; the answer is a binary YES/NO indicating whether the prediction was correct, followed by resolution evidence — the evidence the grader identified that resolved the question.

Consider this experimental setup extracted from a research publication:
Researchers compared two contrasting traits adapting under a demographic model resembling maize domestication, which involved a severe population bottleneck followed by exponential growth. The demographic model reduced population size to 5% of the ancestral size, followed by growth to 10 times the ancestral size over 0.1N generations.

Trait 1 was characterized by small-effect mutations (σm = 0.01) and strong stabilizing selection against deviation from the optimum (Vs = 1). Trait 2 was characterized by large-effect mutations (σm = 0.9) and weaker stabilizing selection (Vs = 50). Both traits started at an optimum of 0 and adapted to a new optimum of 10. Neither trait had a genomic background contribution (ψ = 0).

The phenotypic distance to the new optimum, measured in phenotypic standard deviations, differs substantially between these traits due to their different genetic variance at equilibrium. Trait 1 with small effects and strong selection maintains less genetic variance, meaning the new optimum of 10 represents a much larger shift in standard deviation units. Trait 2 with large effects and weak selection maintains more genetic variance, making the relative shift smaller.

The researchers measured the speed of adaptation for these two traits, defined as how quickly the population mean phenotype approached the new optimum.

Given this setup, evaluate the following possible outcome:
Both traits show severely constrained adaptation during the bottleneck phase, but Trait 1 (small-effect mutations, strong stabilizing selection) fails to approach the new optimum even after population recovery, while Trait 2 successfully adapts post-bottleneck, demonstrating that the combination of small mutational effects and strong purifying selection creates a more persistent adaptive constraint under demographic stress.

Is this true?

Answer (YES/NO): NO